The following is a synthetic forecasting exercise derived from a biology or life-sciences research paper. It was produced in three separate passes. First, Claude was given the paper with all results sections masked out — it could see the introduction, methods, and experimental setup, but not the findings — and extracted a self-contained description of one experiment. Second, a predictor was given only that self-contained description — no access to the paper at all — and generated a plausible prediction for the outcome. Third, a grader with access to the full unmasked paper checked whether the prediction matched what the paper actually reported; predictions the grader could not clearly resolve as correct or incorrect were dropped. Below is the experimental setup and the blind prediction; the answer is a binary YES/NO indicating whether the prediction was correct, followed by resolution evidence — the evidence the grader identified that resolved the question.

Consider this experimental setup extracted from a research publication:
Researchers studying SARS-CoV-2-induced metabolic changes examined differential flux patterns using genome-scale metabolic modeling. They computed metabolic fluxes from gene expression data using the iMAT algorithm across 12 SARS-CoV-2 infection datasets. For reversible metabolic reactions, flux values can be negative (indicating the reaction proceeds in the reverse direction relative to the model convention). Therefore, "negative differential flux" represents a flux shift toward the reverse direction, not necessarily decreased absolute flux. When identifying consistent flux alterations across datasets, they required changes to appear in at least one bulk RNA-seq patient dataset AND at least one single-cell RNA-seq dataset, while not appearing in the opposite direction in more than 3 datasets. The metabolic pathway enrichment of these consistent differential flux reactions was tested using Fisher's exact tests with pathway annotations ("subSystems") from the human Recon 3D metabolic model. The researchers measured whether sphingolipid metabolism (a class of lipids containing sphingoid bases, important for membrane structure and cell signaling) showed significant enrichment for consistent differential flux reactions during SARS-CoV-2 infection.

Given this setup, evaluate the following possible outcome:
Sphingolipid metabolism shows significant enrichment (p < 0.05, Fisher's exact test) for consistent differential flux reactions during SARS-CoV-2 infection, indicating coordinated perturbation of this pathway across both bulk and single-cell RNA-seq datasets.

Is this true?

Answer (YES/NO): NO